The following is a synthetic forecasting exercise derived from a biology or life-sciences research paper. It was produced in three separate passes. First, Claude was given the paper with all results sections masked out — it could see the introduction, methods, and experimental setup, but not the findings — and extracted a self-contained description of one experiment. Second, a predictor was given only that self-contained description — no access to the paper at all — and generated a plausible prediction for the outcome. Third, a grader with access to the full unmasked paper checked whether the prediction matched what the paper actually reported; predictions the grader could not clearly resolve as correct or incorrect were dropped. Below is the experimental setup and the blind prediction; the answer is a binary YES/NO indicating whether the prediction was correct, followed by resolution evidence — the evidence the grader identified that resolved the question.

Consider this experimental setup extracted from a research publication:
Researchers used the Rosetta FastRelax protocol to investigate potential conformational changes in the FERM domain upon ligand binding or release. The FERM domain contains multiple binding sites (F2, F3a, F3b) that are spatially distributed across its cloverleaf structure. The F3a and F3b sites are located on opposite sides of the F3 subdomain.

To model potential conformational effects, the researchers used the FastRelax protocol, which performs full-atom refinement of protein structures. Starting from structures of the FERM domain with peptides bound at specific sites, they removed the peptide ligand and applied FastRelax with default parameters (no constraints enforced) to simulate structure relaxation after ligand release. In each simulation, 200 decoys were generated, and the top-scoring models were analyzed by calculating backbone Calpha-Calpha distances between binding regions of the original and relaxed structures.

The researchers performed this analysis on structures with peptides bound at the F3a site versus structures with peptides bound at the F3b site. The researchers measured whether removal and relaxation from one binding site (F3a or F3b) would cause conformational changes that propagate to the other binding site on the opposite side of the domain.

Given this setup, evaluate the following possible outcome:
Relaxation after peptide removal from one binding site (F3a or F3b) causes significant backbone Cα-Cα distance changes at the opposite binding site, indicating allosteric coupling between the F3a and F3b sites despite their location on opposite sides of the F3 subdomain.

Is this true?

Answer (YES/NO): YES